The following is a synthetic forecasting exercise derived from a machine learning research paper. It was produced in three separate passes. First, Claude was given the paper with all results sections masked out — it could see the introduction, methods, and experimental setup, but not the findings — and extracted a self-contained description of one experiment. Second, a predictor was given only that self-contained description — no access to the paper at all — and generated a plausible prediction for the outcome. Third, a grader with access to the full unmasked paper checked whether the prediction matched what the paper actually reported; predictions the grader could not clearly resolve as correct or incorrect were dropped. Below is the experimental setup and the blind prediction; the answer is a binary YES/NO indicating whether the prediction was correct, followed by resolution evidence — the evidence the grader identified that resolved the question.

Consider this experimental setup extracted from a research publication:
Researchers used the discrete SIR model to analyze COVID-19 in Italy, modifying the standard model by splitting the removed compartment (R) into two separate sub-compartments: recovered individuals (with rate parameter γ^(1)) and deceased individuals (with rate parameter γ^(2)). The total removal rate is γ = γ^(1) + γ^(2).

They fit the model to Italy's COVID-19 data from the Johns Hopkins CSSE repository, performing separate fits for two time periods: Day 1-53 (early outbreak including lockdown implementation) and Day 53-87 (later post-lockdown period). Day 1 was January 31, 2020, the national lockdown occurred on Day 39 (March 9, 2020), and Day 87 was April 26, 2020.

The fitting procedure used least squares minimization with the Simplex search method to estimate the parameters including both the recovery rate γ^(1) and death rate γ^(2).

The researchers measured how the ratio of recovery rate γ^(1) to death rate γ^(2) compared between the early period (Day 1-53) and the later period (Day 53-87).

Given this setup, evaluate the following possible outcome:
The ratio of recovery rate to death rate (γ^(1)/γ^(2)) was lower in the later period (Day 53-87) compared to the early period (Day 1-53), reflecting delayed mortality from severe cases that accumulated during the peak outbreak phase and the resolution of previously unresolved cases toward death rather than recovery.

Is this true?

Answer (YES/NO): NO